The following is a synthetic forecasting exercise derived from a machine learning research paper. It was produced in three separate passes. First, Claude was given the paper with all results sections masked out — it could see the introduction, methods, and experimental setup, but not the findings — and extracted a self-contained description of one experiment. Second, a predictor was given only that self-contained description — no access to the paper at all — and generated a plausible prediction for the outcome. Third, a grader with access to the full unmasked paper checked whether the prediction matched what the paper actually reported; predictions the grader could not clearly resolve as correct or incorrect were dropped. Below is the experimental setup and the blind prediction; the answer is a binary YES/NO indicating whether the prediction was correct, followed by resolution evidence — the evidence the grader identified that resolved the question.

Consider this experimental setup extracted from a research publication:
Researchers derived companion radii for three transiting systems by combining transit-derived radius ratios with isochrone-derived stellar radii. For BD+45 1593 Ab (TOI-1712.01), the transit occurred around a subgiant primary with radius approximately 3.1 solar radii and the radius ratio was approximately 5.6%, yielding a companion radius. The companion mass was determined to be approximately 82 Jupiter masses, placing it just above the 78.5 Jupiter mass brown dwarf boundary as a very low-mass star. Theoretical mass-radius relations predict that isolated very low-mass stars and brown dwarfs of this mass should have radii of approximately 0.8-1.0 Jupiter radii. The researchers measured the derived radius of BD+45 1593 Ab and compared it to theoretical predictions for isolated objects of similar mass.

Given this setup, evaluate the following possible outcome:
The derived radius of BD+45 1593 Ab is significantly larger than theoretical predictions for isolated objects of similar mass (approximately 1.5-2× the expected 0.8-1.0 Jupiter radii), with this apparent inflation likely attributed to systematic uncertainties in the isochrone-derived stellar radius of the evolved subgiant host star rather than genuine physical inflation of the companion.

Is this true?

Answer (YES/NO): NO